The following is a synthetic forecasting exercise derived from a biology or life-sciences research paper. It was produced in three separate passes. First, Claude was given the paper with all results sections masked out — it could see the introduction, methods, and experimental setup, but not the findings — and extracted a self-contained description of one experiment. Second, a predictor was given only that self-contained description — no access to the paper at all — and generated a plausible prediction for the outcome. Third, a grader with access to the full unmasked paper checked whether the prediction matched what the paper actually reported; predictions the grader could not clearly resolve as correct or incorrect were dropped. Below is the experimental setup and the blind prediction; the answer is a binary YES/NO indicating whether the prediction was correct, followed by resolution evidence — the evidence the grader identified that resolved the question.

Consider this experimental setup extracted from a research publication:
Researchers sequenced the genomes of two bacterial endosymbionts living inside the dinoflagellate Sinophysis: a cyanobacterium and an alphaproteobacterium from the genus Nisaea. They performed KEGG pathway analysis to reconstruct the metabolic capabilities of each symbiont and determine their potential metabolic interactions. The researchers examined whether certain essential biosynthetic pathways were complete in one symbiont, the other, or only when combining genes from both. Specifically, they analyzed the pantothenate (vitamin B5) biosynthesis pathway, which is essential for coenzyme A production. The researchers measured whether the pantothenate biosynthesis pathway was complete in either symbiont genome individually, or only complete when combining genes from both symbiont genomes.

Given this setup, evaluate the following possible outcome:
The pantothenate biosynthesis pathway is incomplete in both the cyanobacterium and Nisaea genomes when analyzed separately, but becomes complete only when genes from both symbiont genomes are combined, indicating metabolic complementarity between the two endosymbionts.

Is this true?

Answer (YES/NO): YES